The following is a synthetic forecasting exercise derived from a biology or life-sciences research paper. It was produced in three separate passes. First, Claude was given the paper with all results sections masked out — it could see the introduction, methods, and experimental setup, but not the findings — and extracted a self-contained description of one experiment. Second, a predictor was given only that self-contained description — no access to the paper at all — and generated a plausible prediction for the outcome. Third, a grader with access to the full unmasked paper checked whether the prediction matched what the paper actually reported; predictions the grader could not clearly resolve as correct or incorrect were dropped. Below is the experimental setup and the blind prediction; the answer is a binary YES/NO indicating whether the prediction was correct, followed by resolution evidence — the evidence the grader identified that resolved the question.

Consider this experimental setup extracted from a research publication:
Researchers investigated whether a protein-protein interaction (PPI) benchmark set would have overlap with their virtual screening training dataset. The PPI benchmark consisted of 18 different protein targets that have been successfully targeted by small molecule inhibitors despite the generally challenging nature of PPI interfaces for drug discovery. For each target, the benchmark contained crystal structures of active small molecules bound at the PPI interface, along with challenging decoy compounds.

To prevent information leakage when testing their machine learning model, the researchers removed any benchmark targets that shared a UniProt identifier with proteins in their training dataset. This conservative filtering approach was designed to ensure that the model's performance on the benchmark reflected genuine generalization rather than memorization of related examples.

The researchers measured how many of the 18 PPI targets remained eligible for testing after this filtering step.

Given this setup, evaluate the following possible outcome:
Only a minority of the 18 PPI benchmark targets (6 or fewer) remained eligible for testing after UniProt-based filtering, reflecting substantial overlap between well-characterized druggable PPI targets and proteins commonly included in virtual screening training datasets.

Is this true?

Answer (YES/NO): NO